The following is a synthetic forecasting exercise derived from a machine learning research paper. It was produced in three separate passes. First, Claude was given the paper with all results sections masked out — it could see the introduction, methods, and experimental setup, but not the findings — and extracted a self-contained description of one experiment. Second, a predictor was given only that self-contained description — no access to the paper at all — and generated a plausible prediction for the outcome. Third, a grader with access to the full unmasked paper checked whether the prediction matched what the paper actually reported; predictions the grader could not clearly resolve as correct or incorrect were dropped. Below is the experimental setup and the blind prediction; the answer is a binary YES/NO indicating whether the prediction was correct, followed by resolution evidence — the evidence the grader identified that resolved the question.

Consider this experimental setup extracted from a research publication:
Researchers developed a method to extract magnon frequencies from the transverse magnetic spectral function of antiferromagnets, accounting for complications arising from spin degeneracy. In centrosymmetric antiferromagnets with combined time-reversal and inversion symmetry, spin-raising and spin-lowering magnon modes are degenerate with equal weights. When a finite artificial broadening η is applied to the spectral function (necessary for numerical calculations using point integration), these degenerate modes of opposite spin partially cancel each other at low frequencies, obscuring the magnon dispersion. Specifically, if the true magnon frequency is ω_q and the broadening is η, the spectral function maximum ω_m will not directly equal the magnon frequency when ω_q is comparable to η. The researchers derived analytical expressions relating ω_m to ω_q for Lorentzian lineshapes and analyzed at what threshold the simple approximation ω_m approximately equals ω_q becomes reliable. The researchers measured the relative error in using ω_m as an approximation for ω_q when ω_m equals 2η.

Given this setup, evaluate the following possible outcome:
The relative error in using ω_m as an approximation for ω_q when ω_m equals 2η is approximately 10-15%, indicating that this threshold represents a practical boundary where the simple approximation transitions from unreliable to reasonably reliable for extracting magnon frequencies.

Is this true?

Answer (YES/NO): NO